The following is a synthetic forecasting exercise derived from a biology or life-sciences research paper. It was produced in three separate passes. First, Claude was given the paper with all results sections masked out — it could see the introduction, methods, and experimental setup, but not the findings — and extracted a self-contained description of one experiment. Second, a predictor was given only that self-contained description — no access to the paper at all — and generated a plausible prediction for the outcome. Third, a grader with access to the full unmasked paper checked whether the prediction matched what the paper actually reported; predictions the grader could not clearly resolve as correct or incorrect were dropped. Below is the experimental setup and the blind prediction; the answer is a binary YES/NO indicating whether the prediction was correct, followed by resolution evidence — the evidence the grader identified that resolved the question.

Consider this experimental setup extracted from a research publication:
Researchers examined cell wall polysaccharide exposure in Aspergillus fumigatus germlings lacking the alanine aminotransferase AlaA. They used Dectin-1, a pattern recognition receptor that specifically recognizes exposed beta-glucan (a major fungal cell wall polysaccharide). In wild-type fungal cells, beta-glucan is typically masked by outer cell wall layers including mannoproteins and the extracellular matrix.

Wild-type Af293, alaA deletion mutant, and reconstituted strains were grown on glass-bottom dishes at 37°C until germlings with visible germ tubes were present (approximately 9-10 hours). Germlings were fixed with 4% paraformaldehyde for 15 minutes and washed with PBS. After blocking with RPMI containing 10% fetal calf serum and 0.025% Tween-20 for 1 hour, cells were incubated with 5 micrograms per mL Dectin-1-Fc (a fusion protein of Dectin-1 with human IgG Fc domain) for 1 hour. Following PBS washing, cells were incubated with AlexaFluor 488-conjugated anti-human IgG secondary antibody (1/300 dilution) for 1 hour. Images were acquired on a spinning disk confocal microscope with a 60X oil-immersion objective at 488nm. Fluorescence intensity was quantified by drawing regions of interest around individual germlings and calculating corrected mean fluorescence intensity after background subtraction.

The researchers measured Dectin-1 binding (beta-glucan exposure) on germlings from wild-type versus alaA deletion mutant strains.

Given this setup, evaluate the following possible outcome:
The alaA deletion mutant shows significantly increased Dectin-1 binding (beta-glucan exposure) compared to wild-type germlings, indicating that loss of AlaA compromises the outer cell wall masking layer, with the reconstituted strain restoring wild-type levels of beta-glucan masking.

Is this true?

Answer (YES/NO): NO